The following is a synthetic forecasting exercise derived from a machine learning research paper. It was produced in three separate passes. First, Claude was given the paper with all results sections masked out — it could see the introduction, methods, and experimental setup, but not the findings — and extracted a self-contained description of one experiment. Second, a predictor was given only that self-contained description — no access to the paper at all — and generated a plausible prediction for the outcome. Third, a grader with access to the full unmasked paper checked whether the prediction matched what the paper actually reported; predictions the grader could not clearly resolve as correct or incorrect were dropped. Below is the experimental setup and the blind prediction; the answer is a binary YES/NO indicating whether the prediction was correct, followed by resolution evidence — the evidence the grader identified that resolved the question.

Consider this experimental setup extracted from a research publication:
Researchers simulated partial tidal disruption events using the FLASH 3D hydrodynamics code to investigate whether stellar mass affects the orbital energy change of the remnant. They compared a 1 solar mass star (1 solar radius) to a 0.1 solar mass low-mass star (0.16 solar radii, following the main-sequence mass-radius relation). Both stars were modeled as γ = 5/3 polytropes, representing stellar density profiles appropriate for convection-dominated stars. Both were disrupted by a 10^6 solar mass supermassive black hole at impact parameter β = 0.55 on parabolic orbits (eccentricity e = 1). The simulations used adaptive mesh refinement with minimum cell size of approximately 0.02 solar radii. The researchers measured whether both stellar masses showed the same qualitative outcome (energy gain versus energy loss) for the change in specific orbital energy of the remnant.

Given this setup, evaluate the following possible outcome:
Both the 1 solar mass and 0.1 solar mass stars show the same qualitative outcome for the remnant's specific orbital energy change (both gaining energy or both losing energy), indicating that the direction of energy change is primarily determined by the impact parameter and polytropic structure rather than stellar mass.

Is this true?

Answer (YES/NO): YES